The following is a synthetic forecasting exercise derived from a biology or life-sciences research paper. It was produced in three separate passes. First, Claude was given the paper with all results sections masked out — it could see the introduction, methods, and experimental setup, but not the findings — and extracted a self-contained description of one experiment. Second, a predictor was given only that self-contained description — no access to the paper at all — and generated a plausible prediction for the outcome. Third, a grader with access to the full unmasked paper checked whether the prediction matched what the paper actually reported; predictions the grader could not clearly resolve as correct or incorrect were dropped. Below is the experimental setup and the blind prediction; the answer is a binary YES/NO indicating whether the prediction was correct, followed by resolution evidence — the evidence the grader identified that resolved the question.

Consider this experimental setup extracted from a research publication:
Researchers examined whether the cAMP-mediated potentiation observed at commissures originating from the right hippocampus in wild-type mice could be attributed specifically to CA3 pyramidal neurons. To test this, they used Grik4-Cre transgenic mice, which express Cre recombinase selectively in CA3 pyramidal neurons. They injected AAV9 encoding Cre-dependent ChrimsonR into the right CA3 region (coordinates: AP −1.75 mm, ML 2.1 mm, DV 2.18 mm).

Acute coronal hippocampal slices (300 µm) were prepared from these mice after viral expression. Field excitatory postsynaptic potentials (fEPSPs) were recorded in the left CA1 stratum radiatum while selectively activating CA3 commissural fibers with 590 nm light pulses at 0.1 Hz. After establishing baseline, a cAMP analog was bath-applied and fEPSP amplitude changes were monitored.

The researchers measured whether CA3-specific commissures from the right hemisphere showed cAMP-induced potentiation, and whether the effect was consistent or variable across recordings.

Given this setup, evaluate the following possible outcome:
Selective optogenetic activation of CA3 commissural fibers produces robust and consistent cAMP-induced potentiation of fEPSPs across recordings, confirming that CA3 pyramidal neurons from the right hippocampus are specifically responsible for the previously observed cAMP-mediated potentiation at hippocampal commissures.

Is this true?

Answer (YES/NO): NO